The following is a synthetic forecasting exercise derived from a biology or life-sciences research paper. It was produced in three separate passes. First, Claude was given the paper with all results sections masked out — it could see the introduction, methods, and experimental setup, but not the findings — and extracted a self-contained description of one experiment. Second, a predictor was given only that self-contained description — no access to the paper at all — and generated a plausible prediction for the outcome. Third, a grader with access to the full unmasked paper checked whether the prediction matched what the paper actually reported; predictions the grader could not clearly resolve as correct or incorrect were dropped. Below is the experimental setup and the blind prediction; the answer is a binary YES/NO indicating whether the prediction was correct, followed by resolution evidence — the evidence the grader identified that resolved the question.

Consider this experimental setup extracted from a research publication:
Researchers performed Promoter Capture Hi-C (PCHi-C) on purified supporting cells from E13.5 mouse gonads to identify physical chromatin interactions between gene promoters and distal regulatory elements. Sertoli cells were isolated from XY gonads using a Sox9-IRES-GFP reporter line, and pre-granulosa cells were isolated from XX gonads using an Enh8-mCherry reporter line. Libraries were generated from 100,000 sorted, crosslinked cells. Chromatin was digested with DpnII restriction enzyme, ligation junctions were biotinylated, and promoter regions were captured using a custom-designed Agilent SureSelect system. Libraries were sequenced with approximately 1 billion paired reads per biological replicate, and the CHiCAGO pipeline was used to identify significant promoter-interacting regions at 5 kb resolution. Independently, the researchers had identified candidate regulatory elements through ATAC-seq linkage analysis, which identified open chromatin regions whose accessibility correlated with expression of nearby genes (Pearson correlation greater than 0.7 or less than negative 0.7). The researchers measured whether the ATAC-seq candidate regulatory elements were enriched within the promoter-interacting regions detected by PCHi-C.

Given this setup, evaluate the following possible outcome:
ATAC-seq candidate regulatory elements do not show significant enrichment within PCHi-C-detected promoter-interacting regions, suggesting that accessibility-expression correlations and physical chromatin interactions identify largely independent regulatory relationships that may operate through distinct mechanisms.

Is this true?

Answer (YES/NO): NO